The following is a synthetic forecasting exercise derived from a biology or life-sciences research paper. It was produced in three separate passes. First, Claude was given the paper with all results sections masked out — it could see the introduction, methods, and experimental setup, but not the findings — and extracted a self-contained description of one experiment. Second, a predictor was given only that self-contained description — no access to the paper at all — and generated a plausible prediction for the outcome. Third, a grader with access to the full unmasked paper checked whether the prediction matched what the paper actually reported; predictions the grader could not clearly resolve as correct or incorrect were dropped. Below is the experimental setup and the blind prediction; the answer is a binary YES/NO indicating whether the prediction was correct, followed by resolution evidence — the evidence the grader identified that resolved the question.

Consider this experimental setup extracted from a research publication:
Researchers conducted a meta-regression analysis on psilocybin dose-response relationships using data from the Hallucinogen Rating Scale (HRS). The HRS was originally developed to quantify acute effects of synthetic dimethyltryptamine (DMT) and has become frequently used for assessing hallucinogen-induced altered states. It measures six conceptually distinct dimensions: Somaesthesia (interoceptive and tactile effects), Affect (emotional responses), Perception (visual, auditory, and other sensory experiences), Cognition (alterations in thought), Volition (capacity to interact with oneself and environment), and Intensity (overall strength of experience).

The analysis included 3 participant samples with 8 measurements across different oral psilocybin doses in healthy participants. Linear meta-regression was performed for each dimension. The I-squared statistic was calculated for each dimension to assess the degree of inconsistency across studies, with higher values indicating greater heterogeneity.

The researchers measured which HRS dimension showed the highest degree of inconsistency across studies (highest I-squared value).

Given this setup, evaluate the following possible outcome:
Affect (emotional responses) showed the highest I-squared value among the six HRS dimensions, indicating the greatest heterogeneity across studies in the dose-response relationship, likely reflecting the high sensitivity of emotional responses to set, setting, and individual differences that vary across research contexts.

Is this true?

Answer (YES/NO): NO